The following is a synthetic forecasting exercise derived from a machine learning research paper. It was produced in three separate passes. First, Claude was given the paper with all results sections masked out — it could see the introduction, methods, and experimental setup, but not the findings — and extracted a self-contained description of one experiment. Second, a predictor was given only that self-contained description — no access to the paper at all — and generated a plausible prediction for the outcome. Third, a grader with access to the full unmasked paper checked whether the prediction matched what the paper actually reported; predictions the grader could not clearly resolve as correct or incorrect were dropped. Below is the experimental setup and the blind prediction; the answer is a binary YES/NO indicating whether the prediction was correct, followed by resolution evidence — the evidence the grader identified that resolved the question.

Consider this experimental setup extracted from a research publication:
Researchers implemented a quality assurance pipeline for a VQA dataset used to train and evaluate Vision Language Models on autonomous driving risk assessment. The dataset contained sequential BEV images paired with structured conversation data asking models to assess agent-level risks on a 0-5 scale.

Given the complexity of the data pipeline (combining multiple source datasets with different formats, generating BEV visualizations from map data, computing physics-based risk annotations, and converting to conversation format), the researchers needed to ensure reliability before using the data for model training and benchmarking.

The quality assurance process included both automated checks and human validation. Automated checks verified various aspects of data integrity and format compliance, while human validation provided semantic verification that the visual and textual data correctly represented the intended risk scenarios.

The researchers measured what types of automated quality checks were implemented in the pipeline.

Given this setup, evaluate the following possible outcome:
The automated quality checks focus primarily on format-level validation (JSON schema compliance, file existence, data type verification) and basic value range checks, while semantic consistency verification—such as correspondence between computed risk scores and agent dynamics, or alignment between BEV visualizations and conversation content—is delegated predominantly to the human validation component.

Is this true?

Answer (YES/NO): NO